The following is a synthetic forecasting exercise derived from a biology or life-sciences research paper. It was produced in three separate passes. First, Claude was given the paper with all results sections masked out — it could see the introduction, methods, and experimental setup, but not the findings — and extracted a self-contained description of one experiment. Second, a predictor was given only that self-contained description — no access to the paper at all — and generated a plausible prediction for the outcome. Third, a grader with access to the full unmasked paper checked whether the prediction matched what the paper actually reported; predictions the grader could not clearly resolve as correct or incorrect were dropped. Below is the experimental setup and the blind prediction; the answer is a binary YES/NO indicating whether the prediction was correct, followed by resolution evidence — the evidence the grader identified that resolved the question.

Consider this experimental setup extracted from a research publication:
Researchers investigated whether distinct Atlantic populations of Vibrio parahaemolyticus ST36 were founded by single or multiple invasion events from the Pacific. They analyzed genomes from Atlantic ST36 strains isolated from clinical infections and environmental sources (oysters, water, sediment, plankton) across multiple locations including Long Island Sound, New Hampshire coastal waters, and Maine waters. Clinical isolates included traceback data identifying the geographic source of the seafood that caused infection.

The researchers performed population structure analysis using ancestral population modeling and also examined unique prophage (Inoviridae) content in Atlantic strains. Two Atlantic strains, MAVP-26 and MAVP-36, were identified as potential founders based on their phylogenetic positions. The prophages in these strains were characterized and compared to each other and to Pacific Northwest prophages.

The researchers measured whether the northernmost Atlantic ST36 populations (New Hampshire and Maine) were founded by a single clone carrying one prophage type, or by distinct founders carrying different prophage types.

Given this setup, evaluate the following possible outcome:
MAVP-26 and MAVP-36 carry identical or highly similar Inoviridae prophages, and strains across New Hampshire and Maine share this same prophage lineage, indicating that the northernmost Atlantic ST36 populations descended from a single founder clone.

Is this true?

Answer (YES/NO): NO